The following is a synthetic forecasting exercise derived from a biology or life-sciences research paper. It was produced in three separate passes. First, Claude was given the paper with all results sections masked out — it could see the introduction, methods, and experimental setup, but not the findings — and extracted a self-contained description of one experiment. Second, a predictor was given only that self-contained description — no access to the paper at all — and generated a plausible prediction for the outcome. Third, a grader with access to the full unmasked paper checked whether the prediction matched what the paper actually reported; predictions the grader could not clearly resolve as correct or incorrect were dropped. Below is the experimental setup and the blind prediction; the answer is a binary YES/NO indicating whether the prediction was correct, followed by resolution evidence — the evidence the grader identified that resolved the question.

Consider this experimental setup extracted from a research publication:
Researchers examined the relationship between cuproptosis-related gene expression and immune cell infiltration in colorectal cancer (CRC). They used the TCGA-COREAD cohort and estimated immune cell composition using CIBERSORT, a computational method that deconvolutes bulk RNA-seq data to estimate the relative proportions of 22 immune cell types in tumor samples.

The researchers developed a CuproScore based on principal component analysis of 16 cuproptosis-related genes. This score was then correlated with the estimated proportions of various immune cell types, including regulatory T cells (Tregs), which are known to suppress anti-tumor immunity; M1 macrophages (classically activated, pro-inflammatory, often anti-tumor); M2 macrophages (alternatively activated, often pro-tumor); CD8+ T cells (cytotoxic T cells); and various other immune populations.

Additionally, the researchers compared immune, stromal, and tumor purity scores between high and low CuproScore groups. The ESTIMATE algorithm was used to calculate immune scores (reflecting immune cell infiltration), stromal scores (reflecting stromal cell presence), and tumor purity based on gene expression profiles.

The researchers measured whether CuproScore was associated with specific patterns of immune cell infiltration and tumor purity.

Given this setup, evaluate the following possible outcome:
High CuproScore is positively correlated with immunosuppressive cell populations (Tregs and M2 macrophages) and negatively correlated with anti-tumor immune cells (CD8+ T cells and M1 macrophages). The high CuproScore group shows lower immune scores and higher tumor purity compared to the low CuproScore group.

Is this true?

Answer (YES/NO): NO